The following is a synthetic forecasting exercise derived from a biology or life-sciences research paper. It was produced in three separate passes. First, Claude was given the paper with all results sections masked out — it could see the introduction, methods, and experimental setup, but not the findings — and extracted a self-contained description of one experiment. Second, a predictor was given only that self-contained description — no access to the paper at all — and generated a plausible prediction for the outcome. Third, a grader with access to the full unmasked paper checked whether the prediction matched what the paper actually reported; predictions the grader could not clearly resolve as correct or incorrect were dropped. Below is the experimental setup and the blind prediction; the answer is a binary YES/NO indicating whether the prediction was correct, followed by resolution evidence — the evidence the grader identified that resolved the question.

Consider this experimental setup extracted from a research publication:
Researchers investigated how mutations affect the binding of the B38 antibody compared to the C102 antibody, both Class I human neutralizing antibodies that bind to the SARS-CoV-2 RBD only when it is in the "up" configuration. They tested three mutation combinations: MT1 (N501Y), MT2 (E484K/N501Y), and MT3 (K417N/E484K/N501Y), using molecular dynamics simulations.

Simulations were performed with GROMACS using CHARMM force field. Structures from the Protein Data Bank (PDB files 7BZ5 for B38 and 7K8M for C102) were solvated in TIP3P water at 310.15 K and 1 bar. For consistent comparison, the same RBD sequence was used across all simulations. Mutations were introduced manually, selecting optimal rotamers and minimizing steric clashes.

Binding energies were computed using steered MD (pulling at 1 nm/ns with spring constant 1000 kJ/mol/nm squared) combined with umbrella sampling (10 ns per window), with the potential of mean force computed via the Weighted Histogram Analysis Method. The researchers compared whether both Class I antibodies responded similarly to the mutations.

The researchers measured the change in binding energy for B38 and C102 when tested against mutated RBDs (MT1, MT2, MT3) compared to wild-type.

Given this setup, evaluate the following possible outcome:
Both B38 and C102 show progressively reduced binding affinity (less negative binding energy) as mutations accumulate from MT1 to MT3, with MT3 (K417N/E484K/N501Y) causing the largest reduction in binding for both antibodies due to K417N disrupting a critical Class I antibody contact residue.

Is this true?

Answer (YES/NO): NO